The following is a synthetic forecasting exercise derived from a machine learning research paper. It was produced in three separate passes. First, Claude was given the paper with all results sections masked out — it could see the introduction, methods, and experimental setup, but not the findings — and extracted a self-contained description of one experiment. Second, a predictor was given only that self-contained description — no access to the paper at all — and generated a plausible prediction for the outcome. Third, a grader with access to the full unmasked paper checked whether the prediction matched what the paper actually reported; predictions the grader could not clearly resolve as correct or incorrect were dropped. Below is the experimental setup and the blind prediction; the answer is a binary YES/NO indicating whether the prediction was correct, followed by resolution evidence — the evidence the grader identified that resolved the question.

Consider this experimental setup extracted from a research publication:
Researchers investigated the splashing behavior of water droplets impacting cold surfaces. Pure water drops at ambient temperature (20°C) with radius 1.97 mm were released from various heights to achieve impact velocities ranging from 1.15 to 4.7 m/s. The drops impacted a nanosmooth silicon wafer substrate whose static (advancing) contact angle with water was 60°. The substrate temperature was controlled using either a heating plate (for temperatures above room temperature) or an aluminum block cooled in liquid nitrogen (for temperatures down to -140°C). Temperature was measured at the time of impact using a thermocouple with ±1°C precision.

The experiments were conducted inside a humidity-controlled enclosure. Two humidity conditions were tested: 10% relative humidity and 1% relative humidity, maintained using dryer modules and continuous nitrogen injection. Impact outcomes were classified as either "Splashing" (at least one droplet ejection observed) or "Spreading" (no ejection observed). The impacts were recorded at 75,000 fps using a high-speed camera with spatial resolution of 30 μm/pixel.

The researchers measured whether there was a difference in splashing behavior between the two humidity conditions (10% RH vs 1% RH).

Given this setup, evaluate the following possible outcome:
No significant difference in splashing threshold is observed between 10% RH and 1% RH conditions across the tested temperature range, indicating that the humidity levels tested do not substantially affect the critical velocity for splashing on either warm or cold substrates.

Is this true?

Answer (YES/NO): YES